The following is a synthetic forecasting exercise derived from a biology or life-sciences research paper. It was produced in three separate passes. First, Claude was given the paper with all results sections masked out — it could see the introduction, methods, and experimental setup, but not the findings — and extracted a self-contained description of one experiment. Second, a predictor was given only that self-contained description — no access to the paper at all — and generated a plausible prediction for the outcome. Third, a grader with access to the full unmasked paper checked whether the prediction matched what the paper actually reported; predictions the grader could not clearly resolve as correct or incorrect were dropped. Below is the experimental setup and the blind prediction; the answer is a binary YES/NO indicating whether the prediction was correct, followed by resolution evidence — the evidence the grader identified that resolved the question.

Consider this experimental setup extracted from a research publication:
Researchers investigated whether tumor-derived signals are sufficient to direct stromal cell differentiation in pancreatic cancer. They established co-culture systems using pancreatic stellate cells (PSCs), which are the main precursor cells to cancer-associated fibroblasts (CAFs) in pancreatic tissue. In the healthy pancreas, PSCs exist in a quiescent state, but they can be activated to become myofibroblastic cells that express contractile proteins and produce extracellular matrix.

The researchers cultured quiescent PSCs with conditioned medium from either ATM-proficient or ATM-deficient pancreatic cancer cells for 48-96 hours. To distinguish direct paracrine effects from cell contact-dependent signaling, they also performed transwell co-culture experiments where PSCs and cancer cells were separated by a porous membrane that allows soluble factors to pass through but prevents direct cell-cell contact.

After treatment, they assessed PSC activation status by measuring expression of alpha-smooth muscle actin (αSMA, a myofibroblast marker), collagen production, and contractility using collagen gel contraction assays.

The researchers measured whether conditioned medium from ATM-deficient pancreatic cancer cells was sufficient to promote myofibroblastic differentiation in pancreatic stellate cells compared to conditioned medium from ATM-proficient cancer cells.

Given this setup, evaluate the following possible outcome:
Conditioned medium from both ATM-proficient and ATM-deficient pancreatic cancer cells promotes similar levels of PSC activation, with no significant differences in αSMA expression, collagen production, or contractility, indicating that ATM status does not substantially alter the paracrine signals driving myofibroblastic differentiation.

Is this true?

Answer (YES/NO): NO